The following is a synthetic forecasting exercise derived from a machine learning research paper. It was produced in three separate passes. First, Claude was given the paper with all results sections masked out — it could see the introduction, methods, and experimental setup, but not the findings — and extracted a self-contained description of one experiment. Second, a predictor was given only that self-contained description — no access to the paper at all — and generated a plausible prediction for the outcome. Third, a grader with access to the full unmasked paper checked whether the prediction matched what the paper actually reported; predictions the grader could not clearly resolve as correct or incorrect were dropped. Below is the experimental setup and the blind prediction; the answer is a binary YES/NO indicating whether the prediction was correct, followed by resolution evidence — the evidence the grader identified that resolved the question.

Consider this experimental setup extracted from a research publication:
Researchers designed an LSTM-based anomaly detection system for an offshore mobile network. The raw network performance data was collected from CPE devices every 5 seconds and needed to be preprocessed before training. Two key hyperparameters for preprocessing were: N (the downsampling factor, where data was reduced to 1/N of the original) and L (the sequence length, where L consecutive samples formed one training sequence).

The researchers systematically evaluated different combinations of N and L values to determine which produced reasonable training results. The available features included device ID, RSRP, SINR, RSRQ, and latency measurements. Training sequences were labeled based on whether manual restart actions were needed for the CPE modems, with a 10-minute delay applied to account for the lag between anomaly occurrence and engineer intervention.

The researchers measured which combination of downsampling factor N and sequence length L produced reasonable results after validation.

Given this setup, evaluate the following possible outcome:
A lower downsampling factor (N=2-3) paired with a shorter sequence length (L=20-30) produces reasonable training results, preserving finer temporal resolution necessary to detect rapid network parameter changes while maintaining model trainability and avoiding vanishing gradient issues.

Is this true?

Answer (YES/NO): NO